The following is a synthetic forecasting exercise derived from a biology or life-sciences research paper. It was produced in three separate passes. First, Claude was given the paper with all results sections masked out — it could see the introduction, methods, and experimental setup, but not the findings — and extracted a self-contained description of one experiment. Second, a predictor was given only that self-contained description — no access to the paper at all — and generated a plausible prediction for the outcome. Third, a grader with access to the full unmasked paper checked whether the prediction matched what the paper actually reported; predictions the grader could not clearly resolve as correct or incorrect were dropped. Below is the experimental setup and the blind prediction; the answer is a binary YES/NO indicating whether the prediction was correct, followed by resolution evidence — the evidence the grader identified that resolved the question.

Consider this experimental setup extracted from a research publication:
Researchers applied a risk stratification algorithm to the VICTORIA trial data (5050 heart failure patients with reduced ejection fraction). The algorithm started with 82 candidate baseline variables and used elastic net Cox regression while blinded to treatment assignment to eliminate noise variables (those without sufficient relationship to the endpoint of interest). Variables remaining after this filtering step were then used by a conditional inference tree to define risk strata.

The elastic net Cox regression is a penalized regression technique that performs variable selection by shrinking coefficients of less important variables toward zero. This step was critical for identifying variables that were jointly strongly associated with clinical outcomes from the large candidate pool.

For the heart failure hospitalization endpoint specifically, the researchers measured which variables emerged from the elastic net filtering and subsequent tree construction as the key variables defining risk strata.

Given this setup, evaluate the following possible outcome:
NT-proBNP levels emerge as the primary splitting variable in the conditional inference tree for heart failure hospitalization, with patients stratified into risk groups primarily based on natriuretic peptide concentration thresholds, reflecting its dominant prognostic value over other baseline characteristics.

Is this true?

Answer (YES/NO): NO